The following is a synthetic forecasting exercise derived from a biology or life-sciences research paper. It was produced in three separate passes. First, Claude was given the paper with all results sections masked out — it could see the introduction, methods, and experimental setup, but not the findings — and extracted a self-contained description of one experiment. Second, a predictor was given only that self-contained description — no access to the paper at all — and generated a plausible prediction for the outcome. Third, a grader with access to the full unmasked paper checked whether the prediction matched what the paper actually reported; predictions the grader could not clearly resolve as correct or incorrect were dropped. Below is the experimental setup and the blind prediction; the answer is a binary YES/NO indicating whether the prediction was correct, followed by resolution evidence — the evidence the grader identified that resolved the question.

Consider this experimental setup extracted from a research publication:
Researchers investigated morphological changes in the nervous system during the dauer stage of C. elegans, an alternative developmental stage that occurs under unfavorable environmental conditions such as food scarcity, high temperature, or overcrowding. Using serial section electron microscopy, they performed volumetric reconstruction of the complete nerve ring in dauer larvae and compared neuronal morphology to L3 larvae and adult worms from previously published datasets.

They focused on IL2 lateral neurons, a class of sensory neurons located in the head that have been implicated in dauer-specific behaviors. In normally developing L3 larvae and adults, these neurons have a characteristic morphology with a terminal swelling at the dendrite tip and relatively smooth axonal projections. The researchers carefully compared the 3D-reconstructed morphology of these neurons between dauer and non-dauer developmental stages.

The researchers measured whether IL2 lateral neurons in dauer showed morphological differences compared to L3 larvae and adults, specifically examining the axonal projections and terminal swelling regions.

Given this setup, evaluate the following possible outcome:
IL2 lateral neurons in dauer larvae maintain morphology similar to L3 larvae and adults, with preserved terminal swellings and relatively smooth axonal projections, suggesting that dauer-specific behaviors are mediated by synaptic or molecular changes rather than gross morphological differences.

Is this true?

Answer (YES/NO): NO